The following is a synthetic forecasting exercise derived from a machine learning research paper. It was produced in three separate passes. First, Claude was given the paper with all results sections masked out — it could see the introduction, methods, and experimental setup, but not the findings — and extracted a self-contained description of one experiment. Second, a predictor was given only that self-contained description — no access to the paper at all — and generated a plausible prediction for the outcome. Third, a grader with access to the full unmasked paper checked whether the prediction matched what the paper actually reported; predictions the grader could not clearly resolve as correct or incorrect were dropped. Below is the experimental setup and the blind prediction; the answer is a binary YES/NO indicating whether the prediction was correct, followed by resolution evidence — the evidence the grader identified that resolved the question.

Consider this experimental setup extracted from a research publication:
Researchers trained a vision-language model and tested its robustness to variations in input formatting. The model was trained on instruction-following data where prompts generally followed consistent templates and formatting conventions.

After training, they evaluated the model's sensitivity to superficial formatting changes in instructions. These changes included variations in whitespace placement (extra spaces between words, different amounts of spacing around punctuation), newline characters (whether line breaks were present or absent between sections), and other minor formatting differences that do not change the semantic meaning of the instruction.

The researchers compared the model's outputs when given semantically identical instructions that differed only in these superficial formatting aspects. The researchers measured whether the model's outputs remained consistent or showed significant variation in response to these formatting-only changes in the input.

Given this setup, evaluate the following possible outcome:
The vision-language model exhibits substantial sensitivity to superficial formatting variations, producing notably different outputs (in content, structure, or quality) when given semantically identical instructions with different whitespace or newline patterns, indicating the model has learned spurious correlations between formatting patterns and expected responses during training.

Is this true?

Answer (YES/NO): YES